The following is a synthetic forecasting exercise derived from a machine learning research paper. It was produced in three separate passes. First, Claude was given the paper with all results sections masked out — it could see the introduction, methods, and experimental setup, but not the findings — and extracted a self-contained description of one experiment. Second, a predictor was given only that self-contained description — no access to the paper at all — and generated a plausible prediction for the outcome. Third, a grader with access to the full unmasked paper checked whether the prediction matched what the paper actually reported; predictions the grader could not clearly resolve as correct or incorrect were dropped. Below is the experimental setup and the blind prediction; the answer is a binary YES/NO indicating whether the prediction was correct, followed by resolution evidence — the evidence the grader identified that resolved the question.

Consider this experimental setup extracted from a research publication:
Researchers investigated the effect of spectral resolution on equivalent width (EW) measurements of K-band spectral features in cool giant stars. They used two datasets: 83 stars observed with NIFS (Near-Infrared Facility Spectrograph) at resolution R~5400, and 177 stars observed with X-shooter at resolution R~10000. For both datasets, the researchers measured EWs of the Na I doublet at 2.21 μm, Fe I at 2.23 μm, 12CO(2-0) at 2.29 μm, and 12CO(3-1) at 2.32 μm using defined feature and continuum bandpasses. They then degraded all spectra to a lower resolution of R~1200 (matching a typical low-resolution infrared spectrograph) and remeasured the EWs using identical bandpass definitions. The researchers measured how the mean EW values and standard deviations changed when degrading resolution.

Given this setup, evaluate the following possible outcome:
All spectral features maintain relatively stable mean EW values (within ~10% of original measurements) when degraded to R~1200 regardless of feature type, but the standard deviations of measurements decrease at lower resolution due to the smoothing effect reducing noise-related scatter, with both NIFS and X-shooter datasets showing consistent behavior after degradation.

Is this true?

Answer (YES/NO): NO